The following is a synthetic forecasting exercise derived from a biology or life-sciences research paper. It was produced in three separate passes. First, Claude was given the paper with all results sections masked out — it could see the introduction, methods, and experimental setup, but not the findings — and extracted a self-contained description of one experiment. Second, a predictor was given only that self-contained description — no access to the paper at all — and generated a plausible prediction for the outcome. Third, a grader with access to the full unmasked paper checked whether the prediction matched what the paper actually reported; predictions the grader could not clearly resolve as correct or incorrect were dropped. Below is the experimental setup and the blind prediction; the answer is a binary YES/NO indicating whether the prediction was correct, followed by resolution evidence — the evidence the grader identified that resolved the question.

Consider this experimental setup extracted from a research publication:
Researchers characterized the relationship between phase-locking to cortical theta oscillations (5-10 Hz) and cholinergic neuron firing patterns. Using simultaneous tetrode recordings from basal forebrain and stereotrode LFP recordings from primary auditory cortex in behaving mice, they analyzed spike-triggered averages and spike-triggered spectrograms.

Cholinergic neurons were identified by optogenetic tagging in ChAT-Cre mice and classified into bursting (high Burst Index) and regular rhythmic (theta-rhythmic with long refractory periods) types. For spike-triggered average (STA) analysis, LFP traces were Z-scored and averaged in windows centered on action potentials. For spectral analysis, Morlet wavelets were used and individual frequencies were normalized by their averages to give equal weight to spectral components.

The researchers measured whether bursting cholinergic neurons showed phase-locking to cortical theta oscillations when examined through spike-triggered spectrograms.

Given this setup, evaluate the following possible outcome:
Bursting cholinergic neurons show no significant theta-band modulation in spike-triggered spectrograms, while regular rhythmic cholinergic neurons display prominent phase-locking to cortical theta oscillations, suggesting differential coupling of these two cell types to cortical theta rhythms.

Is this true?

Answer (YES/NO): NO